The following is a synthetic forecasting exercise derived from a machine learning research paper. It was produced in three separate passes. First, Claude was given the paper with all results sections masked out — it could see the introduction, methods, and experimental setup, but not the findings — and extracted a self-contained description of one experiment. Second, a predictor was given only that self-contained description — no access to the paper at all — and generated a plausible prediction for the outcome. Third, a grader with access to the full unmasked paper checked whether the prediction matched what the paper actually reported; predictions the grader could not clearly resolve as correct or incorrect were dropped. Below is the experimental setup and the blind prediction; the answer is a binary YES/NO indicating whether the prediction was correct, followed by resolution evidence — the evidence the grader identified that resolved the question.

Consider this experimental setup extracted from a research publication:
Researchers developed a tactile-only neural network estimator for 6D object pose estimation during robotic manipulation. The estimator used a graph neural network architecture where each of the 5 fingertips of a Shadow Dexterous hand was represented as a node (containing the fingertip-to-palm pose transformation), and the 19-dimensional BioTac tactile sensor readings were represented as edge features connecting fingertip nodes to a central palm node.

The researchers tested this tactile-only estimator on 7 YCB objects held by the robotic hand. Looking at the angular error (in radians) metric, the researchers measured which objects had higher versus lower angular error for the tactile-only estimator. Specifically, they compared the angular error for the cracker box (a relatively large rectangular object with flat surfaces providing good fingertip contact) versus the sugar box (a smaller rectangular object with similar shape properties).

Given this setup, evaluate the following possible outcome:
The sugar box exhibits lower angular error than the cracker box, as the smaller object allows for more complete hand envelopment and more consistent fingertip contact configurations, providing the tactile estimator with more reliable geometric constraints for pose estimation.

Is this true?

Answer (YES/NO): NO